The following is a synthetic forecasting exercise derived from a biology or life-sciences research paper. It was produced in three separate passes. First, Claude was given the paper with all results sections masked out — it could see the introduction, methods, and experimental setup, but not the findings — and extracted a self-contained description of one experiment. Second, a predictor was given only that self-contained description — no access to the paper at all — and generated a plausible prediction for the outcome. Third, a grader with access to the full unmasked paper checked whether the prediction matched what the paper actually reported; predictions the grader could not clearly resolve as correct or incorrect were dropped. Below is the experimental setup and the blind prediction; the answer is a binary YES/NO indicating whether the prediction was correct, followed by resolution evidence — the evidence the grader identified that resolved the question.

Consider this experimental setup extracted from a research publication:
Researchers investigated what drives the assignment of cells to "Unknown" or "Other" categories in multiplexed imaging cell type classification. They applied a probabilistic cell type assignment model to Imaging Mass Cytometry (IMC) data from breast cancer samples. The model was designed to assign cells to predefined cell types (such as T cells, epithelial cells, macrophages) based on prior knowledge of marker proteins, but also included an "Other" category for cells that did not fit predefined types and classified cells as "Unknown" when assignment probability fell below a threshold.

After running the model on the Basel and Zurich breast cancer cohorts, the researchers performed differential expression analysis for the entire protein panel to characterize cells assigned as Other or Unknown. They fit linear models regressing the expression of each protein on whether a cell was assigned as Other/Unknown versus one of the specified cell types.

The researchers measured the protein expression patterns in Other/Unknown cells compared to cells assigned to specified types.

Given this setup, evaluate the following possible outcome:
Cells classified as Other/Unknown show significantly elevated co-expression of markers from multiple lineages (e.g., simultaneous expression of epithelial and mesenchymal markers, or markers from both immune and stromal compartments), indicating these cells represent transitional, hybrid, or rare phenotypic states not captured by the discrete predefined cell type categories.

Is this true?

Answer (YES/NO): NO